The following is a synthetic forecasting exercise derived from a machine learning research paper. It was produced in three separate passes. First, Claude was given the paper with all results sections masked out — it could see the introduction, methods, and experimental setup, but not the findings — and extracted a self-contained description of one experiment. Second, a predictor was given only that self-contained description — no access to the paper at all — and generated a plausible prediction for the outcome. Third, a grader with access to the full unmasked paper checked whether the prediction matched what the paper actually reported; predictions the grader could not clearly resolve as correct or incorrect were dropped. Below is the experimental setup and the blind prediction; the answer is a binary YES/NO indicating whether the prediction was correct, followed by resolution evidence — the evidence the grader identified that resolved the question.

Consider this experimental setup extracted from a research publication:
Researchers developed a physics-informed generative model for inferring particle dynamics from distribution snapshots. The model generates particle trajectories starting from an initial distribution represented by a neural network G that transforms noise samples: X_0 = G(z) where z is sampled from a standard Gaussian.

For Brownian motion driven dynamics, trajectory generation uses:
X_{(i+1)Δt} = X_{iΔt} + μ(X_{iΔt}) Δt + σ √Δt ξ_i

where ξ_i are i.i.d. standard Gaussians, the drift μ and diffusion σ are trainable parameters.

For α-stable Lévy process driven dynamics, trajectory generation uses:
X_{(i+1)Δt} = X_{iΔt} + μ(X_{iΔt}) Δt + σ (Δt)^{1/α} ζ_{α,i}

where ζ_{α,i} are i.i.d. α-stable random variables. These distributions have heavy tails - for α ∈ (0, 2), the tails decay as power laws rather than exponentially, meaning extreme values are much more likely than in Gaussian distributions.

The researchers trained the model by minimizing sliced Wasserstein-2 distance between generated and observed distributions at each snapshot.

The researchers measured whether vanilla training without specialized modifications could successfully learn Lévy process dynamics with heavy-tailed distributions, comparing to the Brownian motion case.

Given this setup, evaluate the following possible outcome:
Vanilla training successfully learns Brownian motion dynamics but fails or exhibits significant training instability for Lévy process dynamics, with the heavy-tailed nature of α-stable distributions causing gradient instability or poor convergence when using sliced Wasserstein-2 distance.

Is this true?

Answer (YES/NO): YES